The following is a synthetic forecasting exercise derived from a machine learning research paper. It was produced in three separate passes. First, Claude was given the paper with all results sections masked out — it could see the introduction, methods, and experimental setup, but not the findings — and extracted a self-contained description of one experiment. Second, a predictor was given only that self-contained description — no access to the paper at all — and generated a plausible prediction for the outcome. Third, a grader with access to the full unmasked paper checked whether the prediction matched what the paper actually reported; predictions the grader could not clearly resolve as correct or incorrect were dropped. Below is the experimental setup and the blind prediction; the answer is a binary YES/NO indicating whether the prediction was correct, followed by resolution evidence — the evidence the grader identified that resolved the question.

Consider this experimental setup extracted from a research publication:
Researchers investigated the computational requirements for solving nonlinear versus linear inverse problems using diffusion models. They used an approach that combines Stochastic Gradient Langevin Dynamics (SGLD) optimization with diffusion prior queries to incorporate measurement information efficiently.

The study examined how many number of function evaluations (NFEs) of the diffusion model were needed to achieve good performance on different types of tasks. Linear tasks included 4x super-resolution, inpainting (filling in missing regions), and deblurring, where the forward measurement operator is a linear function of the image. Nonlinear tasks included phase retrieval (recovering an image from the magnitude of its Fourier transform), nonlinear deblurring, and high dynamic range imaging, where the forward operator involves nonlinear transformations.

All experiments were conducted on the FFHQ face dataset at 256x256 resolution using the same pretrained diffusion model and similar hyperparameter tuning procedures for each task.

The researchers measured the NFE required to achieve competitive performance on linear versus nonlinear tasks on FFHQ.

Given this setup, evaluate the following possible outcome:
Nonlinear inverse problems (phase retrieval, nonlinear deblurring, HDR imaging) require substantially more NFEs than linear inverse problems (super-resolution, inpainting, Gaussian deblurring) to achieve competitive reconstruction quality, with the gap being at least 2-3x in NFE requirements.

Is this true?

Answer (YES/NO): YES